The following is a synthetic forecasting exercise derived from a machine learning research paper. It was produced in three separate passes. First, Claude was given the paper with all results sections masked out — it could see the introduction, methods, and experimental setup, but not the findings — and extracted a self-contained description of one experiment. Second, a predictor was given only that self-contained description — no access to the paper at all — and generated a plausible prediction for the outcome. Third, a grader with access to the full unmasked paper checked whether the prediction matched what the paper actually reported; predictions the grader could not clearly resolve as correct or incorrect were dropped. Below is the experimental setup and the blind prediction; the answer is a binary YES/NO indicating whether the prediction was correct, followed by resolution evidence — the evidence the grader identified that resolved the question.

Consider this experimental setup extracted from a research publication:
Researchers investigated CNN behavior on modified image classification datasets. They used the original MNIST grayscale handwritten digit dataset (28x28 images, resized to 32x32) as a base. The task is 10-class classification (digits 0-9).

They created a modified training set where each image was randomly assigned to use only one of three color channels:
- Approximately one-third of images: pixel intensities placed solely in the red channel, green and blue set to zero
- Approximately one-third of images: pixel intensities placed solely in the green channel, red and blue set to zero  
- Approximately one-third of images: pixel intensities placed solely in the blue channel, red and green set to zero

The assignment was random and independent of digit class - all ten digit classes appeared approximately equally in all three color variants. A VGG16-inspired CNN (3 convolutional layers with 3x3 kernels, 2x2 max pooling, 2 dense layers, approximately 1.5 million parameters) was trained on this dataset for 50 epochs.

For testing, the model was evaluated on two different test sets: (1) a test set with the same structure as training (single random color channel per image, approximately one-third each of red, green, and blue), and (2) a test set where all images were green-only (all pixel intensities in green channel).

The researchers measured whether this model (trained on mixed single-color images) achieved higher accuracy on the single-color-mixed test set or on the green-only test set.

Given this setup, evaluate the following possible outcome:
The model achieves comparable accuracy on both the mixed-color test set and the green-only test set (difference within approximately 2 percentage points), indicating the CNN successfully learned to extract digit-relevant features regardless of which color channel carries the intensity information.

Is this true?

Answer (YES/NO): YES